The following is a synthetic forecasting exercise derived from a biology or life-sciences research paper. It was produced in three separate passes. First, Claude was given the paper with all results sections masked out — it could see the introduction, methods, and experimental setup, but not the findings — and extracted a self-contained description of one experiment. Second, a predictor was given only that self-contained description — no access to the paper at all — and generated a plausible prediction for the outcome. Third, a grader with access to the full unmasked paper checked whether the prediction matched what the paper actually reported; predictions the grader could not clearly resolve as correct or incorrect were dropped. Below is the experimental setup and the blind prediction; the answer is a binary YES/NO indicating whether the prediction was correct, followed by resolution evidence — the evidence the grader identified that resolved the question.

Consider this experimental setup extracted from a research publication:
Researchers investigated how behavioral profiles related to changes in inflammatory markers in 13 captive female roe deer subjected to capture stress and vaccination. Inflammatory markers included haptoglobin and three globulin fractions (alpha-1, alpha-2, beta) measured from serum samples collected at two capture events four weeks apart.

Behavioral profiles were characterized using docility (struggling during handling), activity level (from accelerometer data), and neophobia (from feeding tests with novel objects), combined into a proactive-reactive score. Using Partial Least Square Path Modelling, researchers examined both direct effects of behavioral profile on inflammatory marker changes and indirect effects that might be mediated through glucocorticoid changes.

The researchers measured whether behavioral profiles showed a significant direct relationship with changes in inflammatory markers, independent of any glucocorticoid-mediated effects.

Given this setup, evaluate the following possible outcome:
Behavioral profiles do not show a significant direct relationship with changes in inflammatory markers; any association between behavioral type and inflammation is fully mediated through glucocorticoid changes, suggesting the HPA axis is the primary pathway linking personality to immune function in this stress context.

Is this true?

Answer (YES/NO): NO